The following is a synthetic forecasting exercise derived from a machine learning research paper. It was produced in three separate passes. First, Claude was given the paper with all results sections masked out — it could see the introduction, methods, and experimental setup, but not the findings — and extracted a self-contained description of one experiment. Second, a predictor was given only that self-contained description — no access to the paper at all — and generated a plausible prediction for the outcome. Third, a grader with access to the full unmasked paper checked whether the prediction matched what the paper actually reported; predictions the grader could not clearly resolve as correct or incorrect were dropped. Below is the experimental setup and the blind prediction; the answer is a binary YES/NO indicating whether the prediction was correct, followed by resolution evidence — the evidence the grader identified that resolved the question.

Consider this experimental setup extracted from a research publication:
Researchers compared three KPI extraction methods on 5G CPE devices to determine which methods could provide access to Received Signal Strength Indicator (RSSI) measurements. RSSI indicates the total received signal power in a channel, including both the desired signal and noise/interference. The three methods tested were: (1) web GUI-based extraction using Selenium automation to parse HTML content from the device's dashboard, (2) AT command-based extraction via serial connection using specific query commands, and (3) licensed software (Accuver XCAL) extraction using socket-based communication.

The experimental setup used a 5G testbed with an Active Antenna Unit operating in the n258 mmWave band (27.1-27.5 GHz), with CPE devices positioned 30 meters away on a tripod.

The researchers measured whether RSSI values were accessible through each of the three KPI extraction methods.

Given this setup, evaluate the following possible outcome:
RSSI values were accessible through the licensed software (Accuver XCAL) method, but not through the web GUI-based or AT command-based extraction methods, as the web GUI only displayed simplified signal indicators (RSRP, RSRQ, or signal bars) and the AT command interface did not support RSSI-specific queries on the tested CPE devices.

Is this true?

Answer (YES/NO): NO